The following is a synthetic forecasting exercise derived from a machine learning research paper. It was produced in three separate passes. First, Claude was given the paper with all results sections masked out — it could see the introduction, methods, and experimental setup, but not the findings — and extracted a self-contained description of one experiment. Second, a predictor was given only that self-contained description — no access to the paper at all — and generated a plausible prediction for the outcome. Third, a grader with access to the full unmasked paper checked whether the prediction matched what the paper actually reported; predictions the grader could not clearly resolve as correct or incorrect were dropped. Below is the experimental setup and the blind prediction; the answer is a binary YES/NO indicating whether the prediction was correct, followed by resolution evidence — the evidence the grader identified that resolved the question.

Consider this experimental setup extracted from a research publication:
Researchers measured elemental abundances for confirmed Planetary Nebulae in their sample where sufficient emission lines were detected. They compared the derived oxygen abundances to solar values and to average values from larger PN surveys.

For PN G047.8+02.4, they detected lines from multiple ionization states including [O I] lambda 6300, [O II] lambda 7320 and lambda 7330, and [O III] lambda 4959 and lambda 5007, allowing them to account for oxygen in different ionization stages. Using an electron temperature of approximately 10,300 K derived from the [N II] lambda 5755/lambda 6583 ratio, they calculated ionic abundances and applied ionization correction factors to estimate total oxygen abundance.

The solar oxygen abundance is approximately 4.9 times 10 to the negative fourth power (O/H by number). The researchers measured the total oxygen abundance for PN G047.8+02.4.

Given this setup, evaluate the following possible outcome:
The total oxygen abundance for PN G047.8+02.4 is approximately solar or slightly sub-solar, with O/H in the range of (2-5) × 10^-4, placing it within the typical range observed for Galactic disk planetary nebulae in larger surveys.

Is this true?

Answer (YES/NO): YES